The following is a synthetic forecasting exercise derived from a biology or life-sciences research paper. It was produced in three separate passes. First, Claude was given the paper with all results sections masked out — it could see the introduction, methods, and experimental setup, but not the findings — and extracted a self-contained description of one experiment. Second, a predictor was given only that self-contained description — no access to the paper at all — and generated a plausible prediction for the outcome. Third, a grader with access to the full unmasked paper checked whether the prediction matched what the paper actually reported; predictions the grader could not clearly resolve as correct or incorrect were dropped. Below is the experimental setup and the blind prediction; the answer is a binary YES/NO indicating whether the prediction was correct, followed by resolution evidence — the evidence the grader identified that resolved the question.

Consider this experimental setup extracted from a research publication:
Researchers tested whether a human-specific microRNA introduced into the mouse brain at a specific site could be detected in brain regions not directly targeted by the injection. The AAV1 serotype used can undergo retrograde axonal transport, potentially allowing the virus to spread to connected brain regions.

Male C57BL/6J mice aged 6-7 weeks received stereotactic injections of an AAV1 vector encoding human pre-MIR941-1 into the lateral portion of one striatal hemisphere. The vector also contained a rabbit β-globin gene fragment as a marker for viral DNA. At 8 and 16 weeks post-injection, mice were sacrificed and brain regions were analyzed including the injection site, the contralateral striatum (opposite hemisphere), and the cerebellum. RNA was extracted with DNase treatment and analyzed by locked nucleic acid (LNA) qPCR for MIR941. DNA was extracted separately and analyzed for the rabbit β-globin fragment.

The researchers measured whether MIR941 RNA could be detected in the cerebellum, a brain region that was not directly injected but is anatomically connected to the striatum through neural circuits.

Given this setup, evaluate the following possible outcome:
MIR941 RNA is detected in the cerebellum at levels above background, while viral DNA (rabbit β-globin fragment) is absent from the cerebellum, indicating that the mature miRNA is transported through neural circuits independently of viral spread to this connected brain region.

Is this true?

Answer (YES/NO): YES